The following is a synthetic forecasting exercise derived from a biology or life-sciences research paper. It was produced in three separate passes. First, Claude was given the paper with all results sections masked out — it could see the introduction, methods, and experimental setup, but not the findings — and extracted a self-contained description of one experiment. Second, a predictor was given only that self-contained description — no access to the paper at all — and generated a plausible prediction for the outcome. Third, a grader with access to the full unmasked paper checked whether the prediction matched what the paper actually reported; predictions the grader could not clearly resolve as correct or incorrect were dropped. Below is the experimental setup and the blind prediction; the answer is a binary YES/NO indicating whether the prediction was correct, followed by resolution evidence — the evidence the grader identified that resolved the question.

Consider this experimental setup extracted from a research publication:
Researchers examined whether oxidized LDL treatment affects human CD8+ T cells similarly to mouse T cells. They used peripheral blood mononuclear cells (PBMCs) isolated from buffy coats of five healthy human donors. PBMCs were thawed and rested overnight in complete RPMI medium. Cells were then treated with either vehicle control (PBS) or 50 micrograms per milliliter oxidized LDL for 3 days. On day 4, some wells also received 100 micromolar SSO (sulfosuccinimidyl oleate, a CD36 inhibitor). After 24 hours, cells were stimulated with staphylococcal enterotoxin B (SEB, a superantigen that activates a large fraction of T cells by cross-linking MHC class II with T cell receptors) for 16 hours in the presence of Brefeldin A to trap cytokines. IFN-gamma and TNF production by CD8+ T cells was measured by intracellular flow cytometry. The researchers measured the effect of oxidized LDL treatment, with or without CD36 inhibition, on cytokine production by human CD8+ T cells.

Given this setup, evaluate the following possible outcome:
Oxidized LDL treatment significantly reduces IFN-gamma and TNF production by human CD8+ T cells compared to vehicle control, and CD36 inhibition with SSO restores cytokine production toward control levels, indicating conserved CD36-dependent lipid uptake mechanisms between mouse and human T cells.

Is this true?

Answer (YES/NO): YES